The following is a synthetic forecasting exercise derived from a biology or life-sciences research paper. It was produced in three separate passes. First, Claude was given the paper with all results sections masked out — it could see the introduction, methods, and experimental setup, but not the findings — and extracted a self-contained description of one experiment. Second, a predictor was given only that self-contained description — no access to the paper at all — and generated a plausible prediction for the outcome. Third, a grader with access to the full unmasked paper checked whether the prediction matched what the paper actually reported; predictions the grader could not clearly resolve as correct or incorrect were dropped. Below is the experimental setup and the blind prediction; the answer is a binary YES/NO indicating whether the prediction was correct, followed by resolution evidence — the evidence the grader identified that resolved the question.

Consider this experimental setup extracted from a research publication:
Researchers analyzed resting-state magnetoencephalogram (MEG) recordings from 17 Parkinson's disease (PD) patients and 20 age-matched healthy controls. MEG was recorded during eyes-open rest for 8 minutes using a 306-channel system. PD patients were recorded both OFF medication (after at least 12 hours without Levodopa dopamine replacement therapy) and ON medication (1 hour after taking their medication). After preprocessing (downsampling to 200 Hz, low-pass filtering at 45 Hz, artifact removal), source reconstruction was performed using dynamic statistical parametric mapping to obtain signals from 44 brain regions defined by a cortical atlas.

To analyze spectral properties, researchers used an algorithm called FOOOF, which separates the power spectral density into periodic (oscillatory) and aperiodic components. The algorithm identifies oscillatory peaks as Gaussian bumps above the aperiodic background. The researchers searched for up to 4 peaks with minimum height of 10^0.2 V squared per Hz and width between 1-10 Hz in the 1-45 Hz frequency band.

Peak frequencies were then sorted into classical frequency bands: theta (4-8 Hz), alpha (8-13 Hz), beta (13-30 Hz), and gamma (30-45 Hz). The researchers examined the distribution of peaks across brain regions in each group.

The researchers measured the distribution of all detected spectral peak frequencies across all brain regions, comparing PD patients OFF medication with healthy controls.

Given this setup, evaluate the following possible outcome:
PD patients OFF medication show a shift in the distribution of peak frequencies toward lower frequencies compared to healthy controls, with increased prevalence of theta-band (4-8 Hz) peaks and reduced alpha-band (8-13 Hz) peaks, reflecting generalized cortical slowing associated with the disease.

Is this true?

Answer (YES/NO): YES